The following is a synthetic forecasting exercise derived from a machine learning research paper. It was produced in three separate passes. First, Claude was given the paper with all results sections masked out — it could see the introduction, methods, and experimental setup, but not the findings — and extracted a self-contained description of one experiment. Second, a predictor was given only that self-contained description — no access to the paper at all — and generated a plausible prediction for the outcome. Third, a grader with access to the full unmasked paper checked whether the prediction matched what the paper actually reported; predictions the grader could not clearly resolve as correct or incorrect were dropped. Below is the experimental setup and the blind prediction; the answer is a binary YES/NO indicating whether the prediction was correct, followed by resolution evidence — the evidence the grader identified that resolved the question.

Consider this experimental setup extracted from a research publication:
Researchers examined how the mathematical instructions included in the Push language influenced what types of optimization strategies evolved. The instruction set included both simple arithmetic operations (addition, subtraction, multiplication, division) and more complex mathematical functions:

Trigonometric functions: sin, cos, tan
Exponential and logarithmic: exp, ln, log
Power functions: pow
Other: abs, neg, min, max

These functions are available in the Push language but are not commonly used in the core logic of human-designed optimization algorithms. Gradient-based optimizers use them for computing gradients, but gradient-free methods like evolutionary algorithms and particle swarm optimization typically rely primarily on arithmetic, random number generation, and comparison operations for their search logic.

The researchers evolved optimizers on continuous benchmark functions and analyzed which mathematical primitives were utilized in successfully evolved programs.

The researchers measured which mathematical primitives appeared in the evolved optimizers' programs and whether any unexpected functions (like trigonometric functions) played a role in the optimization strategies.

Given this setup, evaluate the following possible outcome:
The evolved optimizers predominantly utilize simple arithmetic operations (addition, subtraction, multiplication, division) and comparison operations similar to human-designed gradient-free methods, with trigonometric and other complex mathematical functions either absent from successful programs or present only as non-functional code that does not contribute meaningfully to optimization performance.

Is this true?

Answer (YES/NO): NO